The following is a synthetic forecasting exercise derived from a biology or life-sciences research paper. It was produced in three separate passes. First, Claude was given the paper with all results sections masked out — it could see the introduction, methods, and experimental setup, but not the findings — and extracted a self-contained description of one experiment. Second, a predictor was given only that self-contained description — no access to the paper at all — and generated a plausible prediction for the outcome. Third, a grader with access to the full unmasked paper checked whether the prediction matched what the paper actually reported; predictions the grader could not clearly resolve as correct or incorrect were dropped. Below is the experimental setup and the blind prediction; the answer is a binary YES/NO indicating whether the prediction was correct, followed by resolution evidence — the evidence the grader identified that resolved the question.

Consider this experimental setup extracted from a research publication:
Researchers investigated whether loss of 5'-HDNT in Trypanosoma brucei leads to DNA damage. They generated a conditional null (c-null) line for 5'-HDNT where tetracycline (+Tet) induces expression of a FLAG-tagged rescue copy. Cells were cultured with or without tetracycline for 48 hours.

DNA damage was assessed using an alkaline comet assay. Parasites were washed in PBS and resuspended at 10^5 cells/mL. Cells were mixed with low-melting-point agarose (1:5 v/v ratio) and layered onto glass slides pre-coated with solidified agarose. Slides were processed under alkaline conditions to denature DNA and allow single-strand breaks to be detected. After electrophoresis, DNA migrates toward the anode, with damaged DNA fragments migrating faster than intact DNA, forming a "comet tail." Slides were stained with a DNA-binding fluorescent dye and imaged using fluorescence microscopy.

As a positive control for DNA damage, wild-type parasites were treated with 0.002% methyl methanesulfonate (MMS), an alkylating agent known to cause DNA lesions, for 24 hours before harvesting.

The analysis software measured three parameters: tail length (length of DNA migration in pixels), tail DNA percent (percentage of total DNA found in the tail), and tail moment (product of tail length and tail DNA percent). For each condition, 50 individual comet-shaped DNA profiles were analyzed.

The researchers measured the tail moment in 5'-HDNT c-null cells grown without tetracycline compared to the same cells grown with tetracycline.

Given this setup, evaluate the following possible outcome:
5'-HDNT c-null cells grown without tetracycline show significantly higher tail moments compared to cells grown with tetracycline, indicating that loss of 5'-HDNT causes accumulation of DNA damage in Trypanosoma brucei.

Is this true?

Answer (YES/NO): YES